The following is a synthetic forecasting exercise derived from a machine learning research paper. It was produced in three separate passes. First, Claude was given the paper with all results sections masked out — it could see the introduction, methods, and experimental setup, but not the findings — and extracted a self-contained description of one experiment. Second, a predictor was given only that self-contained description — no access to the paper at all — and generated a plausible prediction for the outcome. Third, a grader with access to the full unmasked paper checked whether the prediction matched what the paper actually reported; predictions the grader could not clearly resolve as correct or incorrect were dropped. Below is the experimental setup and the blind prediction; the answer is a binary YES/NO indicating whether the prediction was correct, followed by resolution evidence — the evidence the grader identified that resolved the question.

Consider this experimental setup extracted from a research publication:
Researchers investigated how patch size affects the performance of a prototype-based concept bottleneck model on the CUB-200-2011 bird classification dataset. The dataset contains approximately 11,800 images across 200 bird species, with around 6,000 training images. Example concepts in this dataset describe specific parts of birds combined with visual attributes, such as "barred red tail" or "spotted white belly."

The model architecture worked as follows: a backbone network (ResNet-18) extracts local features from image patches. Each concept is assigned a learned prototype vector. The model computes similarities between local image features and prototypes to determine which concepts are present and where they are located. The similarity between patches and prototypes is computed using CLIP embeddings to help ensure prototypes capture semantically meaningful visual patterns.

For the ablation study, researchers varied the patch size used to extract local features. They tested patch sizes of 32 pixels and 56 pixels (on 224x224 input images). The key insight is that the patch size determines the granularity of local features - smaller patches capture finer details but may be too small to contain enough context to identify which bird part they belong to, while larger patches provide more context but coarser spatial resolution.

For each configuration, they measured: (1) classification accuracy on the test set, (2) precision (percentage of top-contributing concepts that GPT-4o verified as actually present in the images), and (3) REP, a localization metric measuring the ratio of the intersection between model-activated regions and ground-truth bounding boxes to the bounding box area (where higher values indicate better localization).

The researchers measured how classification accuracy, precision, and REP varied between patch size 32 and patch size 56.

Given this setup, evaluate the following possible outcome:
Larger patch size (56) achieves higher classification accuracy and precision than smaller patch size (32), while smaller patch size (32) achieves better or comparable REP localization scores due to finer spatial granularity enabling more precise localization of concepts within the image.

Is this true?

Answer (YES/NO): NO